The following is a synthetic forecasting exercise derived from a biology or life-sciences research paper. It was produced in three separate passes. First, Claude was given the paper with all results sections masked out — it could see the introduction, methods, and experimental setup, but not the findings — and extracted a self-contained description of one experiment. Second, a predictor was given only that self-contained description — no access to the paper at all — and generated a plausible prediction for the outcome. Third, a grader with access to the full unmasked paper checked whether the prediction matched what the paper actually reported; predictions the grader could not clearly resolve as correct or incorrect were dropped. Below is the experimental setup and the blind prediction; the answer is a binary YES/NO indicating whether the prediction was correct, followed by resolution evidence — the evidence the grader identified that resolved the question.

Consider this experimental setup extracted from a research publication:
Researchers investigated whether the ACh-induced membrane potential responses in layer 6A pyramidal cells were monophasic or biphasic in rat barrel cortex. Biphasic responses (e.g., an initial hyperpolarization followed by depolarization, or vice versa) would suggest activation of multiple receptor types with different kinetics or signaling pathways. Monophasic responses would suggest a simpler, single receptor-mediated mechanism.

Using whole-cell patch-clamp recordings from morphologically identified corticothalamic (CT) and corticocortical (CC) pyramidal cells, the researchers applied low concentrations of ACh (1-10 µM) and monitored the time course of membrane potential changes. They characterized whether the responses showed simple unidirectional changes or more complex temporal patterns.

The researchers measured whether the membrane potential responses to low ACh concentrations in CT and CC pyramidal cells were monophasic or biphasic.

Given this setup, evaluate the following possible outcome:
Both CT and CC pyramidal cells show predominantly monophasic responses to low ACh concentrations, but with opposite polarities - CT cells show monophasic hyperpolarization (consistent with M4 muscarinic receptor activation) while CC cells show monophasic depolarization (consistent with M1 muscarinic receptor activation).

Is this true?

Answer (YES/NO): NO